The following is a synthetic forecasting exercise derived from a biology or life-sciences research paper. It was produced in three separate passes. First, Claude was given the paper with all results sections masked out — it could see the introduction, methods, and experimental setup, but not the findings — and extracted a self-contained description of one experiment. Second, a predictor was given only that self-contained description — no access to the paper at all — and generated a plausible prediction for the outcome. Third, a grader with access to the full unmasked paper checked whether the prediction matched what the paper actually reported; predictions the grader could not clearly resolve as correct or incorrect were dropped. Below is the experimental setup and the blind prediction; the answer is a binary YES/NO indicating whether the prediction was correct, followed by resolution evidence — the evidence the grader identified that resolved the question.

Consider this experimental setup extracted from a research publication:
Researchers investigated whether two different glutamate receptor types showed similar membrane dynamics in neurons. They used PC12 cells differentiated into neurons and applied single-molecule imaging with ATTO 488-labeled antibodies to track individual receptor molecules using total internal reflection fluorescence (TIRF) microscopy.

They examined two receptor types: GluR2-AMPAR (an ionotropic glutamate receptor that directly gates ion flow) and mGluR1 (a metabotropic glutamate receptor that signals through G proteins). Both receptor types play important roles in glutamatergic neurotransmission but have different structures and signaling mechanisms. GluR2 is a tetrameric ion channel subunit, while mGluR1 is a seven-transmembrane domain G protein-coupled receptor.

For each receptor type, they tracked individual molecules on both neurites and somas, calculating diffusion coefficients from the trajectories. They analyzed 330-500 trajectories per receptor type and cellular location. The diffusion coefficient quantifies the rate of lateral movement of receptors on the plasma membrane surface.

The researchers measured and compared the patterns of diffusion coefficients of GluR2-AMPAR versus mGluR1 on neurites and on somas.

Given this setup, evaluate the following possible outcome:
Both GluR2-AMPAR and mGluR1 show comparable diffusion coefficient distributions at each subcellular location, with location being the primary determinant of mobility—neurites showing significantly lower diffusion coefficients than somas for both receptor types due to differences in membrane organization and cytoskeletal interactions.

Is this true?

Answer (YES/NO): NO